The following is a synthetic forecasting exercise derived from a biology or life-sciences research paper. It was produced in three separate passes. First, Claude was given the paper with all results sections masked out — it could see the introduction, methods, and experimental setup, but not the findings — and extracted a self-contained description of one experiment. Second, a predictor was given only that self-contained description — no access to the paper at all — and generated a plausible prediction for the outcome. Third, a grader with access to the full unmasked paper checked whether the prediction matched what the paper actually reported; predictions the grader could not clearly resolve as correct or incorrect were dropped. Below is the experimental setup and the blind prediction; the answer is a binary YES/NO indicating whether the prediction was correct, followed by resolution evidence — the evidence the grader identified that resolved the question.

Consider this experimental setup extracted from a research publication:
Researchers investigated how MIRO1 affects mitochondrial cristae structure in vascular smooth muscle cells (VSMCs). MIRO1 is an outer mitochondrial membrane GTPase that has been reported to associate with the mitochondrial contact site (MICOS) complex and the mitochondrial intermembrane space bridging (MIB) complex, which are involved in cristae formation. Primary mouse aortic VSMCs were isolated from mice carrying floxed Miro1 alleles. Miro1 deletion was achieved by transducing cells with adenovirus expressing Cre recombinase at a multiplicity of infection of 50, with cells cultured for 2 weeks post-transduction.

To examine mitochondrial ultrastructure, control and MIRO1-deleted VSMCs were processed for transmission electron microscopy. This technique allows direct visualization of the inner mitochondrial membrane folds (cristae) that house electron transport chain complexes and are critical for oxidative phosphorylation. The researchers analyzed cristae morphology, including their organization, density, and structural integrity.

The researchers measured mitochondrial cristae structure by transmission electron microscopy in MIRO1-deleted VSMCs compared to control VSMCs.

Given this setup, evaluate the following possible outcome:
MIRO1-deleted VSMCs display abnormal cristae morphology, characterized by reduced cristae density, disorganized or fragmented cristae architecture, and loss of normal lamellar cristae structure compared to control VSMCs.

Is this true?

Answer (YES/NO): YES